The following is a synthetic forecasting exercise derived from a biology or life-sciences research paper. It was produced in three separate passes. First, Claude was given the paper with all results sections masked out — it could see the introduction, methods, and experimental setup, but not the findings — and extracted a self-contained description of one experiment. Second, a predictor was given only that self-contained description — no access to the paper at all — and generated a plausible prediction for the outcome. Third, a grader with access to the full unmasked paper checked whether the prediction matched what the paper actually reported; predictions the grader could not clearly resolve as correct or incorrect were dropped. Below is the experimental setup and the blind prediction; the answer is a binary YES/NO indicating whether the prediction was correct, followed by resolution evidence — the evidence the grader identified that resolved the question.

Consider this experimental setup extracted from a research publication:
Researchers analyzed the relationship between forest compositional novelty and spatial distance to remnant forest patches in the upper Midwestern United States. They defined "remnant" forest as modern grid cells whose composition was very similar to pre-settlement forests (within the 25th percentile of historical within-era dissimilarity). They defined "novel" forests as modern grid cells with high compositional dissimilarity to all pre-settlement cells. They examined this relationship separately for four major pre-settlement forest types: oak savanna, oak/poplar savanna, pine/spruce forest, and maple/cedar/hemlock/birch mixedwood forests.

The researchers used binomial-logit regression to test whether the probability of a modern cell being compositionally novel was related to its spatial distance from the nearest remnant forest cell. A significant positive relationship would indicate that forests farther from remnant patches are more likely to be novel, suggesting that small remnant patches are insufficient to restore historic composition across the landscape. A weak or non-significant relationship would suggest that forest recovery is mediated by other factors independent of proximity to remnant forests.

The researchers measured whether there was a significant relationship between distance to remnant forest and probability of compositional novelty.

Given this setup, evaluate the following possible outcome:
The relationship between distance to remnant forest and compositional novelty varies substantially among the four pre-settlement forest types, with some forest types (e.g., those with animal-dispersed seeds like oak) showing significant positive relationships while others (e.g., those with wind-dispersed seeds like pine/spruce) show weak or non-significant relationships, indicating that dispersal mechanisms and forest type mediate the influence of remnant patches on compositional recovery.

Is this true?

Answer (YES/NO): NO